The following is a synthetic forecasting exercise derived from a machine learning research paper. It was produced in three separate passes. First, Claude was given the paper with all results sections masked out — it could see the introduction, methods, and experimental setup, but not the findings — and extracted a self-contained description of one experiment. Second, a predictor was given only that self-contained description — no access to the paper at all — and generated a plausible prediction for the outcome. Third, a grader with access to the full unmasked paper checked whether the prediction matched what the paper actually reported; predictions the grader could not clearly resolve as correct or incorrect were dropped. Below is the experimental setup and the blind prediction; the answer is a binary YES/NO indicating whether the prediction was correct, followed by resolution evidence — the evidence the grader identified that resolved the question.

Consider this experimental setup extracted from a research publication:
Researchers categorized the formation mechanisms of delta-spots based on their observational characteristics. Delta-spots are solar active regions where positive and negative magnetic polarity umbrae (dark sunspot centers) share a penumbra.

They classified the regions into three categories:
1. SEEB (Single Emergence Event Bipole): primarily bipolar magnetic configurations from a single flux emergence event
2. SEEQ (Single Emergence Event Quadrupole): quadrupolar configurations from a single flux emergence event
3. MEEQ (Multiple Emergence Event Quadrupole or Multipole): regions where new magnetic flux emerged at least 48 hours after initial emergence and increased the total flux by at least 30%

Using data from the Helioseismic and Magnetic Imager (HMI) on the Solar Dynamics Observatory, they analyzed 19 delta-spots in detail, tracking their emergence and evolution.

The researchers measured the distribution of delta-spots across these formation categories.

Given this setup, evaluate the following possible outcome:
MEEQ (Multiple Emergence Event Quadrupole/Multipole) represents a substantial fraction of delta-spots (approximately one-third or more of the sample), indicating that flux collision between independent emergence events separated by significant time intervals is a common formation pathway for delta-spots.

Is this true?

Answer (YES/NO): NO